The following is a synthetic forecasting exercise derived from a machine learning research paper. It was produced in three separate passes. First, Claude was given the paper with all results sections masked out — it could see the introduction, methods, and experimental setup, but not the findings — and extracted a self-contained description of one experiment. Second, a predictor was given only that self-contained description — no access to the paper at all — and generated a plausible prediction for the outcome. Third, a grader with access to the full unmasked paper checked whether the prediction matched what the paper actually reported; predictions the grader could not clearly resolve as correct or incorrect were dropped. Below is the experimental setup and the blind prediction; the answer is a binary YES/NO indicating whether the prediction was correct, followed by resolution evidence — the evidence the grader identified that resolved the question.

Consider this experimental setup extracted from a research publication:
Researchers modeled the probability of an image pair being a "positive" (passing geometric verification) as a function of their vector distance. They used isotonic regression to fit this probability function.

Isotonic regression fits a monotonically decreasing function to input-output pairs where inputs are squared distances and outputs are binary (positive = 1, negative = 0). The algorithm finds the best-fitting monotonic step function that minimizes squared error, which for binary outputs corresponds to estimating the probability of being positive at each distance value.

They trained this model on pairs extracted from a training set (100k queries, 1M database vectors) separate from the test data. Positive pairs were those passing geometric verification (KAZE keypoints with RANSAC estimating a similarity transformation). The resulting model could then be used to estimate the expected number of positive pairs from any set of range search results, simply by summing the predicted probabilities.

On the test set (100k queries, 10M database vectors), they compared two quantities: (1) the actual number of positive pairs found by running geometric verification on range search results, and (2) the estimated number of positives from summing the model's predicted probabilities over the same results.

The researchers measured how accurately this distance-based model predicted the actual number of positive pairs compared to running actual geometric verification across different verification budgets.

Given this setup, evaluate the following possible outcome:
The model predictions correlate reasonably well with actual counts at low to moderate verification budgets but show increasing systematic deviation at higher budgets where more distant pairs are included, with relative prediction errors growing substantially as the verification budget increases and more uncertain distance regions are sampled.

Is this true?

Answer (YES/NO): NO